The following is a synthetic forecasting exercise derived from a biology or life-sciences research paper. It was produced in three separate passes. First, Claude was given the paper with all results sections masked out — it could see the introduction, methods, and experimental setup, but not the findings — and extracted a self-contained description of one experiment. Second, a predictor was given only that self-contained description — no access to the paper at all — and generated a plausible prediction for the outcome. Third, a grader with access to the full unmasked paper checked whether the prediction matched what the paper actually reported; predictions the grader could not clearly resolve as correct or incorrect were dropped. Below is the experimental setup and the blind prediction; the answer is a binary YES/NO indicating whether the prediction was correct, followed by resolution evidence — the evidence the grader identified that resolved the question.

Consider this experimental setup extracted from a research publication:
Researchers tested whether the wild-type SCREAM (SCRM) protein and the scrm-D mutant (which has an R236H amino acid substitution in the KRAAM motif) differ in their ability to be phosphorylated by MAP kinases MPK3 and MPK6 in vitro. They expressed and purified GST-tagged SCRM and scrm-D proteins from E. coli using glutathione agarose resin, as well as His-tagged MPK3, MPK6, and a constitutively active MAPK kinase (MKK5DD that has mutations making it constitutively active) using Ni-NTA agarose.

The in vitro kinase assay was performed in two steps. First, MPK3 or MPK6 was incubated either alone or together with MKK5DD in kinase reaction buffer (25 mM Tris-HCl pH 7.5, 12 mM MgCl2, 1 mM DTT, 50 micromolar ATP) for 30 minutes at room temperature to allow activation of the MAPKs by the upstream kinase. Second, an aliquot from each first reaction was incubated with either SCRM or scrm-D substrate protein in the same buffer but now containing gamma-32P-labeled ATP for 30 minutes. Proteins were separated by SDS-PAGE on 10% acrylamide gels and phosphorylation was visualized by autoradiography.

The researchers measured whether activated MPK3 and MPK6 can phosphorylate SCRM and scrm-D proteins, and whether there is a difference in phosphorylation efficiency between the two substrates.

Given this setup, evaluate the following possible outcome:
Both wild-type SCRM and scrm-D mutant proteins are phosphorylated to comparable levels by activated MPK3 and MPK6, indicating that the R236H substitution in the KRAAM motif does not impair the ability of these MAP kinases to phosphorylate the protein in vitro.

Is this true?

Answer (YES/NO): NO